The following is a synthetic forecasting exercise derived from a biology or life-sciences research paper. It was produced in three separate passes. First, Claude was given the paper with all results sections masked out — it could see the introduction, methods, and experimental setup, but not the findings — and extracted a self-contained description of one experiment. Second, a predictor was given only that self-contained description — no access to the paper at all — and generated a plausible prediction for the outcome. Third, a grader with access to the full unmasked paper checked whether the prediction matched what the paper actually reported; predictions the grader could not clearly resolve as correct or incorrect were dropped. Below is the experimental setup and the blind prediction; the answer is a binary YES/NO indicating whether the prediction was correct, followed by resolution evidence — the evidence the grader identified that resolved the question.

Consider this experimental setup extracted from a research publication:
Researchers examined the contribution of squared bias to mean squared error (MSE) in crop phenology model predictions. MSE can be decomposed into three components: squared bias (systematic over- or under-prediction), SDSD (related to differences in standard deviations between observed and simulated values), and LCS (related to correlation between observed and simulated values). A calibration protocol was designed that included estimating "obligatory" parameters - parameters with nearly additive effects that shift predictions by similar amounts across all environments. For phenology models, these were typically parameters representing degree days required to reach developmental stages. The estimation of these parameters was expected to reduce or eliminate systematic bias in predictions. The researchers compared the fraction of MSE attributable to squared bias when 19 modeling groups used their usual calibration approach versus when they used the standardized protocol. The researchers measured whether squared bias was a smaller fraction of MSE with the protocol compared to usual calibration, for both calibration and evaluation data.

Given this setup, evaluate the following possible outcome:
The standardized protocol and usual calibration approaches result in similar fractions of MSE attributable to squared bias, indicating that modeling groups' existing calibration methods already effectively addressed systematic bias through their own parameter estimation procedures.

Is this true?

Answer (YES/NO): NO